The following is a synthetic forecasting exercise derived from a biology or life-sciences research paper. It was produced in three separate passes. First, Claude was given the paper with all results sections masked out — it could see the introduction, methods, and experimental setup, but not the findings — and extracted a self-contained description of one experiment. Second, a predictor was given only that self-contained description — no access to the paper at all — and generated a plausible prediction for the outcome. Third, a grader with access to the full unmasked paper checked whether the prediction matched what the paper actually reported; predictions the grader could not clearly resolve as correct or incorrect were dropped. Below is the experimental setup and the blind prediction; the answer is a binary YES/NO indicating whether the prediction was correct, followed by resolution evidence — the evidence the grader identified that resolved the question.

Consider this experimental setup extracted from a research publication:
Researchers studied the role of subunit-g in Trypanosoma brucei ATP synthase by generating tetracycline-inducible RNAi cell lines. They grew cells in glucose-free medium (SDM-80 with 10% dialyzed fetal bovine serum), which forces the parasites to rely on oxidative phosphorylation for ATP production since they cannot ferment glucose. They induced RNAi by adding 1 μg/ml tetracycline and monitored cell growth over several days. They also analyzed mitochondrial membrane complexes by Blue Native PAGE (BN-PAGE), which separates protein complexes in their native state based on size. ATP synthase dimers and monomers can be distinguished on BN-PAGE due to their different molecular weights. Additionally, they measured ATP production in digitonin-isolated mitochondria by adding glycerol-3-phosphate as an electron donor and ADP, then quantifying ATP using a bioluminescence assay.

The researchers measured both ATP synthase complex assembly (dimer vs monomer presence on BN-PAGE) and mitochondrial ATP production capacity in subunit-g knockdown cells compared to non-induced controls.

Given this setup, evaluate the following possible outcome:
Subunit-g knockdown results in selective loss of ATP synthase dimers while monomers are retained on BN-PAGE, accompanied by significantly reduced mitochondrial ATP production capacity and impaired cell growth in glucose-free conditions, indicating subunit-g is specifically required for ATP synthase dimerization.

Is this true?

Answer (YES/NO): YES